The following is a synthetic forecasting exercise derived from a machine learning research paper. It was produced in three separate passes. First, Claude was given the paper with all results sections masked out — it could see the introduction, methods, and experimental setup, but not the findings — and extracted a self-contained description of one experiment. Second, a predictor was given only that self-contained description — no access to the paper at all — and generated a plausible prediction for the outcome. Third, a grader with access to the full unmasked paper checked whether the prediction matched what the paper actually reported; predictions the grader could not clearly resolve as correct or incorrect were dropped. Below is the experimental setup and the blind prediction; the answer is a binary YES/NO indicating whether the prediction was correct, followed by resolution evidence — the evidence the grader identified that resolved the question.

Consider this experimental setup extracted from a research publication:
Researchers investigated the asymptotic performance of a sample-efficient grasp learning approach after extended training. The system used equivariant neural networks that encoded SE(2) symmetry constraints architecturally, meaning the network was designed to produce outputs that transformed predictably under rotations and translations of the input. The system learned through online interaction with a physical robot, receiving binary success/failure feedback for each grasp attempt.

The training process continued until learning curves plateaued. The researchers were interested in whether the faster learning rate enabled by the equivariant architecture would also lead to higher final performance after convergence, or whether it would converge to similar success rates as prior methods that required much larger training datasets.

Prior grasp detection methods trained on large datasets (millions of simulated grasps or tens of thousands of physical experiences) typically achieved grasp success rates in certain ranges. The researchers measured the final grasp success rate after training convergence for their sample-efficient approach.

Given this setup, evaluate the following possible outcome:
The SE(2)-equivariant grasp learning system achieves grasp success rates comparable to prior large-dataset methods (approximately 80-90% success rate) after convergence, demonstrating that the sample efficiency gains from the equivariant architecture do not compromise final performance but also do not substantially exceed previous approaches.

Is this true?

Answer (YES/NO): NO